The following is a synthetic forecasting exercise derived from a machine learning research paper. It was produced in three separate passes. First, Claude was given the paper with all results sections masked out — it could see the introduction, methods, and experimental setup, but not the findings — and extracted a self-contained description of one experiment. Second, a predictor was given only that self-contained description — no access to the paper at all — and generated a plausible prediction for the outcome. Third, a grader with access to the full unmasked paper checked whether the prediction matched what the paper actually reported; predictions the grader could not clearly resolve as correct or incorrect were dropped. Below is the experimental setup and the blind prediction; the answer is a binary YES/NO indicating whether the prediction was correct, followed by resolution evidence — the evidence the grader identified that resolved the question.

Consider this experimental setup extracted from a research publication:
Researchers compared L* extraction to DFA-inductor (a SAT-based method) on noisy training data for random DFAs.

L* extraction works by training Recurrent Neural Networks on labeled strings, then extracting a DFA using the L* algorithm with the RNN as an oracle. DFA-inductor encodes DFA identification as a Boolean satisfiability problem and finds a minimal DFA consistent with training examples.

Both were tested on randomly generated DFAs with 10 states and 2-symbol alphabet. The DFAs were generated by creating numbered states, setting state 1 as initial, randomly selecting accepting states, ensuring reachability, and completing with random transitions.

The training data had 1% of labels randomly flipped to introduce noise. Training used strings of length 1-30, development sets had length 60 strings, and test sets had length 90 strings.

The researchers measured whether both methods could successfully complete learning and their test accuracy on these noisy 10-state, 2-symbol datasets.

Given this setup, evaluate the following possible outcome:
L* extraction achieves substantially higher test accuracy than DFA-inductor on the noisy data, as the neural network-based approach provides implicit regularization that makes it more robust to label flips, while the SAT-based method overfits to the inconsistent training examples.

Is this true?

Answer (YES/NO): NO